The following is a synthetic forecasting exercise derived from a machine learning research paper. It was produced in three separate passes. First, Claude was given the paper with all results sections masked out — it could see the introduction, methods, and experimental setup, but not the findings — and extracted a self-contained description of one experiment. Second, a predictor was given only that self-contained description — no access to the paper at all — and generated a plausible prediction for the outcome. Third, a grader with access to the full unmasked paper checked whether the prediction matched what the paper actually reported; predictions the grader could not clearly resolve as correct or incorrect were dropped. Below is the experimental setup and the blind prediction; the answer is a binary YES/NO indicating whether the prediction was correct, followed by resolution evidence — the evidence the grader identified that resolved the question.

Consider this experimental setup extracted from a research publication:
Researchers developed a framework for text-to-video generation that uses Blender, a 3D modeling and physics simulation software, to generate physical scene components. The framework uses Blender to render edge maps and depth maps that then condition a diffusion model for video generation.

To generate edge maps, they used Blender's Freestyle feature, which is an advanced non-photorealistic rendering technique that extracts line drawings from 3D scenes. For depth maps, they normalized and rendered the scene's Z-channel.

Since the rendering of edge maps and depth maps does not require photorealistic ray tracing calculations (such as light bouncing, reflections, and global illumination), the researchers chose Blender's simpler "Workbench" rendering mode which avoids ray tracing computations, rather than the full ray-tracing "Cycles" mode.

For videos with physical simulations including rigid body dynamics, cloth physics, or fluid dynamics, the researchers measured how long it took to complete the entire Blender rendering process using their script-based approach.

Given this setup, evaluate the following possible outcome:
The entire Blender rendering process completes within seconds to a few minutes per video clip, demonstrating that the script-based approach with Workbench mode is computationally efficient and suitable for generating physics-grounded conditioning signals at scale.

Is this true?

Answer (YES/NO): YES